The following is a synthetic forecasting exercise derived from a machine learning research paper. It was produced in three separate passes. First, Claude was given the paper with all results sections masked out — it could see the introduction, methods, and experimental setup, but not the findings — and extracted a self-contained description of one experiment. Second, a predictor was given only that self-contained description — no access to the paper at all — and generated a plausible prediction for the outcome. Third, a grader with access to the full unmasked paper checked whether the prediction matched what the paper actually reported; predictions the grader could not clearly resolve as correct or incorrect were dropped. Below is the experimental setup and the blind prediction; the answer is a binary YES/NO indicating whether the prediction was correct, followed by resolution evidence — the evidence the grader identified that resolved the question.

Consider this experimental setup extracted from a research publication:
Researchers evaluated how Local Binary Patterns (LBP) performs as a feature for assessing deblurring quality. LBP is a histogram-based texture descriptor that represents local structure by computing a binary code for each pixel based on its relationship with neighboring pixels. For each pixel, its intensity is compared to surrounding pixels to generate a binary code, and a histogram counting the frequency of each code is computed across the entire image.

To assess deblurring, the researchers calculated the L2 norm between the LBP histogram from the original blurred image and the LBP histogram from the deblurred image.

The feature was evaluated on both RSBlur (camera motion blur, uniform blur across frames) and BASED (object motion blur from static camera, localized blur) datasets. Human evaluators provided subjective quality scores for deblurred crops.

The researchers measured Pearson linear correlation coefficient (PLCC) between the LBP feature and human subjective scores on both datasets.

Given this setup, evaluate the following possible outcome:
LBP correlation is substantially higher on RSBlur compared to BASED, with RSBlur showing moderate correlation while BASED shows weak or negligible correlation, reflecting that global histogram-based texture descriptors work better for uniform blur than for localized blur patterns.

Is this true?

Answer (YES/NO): NO